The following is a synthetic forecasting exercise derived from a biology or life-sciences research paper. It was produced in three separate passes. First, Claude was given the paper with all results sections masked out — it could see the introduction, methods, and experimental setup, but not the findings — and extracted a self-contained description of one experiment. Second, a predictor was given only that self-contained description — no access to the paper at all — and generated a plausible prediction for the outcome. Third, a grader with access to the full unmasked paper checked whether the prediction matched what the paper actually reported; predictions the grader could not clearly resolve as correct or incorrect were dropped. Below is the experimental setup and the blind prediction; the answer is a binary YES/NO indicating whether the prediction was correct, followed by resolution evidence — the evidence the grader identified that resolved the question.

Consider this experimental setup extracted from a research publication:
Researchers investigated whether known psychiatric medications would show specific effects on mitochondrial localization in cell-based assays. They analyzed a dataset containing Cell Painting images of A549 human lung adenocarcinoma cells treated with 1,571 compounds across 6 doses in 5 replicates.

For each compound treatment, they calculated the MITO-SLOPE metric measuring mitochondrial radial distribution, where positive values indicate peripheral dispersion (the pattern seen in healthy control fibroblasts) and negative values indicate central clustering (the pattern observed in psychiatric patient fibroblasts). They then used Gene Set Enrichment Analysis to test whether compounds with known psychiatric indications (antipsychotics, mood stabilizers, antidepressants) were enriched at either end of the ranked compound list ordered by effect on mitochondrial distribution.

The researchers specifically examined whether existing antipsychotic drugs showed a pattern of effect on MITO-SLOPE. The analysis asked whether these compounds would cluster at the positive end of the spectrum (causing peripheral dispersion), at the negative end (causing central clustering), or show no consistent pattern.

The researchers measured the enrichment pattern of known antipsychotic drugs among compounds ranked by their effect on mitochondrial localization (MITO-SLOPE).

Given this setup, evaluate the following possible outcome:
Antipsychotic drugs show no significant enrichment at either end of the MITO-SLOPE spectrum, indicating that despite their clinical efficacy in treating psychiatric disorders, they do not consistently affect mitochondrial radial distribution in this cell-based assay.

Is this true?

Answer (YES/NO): YES